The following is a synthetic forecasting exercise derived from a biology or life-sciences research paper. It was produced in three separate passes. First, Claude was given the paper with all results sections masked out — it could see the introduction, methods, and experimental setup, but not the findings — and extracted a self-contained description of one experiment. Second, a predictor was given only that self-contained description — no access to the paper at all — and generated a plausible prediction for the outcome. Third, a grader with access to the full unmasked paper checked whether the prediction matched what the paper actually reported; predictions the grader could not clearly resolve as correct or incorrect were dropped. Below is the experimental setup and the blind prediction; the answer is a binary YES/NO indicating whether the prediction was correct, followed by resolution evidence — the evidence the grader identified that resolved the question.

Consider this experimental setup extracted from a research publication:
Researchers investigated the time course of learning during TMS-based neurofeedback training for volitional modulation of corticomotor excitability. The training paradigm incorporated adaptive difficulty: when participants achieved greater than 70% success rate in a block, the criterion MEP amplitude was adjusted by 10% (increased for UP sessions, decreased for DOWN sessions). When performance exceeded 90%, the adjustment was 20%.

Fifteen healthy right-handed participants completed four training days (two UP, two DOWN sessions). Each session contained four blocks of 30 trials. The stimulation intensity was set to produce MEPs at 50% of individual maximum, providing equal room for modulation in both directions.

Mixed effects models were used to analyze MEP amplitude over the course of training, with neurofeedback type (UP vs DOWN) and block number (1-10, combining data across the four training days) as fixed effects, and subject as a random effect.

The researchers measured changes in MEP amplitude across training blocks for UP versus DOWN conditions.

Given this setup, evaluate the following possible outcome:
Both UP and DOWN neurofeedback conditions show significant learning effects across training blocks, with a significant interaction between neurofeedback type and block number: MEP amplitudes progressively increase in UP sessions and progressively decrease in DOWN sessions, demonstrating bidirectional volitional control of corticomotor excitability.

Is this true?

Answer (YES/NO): YES